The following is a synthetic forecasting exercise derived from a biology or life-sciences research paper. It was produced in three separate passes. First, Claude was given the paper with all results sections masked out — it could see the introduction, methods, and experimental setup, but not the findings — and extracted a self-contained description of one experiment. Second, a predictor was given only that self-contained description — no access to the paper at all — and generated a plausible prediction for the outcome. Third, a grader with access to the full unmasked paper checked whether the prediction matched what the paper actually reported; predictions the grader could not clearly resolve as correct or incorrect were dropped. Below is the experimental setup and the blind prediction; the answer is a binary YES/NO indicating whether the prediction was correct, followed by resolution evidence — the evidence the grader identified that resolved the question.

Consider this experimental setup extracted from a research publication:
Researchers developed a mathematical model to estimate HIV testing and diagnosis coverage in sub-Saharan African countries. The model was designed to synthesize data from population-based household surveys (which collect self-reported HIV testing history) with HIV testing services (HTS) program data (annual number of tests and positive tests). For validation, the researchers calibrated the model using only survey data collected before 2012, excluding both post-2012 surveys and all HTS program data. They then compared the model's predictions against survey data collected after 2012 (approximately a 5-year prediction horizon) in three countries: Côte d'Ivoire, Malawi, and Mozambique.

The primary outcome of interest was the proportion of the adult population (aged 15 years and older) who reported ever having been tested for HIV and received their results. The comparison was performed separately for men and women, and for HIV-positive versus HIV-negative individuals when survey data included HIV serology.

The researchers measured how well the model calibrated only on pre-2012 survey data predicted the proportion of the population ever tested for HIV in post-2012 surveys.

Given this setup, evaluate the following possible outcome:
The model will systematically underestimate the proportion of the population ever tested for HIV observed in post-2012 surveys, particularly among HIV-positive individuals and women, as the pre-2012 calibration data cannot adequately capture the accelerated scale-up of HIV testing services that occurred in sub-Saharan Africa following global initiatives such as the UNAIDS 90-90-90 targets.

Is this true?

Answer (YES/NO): NO